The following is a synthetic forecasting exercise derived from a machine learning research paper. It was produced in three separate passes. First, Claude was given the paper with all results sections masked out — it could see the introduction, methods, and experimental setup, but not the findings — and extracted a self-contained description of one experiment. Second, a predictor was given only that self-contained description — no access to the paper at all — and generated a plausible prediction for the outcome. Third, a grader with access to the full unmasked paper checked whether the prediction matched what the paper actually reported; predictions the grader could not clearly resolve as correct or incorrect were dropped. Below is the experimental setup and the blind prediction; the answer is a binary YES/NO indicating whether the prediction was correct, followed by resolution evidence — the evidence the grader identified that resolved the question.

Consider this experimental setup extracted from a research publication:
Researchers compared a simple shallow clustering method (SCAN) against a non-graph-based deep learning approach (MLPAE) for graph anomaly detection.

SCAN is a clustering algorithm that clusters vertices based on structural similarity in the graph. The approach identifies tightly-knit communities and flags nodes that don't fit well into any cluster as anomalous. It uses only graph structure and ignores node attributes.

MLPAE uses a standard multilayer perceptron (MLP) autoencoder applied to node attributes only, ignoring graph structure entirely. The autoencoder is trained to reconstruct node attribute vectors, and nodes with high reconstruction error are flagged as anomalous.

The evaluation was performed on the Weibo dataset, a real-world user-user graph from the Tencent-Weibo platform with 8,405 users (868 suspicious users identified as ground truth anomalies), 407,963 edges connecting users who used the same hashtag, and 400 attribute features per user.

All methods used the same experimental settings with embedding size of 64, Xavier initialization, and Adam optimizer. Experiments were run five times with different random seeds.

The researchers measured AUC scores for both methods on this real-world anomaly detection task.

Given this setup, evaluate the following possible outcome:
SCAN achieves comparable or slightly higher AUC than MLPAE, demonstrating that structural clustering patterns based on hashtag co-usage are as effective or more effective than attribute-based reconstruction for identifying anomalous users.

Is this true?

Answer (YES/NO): NO